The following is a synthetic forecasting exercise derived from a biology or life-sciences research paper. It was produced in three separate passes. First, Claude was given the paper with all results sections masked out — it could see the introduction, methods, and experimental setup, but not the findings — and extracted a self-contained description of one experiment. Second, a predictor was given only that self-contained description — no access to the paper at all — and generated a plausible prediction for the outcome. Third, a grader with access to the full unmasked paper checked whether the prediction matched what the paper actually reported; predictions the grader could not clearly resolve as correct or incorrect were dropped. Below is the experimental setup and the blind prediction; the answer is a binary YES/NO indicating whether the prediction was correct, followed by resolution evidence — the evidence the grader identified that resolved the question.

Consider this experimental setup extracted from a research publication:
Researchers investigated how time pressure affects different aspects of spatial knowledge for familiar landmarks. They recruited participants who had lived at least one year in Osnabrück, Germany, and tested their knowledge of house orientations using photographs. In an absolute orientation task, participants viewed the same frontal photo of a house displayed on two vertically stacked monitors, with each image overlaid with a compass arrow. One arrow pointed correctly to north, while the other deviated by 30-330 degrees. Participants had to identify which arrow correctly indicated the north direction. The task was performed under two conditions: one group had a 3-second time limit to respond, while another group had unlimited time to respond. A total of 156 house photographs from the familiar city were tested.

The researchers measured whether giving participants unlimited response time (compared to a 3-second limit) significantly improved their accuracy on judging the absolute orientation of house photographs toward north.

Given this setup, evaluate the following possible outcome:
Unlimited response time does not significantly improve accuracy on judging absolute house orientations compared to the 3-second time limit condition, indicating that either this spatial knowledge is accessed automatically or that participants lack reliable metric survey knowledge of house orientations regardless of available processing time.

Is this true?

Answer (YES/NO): NO